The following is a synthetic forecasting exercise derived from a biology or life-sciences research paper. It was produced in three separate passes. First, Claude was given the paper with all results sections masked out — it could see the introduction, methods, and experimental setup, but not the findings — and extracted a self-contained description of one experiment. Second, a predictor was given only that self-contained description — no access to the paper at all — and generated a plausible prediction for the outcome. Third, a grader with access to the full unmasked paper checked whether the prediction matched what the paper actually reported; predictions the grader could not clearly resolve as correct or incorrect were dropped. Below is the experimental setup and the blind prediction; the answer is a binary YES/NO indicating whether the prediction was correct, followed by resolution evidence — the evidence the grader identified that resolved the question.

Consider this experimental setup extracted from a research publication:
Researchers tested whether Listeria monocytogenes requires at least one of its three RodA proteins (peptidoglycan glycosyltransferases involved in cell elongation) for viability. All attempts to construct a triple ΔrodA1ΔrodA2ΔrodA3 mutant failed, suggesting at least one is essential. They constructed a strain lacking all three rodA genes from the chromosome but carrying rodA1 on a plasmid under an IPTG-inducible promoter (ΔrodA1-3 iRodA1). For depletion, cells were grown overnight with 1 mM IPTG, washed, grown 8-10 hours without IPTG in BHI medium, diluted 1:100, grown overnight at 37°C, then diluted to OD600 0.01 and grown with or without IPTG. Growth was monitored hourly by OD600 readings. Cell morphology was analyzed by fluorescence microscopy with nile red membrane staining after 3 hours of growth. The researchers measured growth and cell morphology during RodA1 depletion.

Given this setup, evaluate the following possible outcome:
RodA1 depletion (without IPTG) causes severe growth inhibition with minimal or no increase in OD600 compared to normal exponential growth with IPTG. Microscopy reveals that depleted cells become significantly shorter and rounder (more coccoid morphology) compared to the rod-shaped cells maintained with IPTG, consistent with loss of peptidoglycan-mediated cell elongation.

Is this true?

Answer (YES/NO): NO